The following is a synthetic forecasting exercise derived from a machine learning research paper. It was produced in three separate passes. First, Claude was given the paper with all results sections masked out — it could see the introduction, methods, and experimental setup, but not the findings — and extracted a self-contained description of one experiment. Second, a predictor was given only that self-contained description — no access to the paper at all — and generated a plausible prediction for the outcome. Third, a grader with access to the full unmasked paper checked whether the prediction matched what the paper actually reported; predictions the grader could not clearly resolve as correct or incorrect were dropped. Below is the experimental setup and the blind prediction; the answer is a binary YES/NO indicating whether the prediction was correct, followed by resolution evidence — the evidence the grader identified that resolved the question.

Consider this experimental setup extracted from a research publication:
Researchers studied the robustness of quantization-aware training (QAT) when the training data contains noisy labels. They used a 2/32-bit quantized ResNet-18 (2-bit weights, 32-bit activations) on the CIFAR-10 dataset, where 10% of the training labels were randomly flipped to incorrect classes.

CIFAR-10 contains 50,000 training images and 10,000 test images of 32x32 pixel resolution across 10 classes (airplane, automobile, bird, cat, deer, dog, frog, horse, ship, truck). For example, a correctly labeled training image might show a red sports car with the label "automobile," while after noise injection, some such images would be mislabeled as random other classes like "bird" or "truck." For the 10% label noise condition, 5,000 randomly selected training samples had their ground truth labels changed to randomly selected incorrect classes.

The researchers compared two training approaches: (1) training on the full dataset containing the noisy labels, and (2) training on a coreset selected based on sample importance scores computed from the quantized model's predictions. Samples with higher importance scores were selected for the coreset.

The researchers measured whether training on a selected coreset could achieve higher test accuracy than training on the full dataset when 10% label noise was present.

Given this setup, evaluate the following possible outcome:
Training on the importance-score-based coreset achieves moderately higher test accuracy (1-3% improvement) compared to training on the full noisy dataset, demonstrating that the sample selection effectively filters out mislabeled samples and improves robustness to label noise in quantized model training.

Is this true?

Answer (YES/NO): NO